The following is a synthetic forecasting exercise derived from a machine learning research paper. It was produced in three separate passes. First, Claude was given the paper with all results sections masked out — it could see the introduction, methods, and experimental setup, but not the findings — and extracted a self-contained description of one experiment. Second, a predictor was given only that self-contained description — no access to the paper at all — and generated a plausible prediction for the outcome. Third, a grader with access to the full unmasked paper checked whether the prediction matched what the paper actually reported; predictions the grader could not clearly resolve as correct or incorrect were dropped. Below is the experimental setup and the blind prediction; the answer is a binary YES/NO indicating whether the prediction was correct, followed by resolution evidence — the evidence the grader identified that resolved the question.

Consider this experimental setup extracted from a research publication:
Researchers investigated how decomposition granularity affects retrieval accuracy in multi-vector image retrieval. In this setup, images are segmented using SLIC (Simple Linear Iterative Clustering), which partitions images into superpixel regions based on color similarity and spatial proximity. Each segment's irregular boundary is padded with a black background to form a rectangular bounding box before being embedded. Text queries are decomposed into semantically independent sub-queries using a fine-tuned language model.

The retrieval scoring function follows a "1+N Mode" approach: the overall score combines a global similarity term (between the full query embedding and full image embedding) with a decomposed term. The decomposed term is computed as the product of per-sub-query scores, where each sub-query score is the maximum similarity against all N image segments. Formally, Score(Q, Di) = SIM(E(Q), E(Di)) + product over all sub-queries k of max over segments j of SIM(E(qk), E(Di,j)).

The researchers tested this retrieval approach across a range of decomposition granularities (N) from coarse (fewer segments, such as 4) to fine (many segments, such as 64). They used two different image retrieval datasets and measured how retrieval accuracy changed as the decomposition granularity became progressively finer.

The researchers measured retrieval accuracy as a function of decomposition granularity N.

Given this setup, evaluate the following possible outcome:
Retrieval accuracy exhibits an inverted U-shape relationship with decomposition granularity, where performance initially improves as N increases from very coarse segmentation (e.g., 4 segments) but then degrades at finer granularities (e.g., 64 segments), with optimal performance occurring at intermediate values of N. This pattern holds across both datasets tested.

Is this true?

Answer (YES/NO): NO